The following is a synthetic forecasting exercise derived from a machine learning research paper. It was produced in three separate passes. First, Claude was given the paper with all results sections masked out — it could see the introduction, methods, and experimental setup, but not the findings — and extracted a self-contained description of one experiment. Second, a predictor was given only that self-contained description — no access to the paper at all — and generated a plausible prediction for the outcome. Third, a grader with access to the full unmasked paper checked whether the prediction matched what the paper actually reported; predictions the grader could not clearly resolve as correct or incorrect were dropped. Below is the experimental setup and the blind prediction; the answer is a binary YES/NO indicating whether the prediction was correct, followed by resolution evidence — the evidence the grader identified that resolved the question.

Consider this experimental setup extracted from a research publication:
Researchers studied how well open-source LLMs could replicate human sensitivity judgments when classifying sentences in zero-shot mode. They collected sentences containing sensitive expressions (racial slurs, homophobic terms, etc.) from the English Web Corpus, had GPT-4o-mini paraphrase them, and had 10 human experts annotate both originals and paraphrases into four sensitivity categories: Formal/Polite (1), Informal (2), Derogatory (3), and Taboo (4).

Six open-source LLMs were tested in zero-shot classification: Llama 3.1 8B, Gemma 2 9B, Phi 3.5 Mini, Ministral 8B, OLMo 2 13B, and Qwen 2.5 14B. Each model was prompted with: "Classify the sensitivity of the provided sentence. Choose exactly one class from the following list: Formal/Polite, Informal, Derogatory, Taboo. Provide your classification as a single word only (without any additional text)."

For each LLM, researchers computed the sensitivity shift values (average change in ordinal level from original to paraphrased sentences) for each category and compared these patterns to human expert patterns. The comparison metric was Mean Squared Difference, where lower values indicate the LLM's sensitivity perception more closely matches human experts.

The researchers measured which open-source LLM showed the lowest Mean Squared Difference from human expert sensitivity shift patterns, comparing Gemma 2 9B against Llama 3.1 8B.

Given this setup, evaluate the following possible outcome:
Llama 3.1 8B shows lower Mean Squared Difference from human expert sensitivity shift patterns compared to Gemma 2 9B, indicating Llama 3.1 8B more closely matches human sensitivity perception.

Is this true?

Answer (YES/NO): NO